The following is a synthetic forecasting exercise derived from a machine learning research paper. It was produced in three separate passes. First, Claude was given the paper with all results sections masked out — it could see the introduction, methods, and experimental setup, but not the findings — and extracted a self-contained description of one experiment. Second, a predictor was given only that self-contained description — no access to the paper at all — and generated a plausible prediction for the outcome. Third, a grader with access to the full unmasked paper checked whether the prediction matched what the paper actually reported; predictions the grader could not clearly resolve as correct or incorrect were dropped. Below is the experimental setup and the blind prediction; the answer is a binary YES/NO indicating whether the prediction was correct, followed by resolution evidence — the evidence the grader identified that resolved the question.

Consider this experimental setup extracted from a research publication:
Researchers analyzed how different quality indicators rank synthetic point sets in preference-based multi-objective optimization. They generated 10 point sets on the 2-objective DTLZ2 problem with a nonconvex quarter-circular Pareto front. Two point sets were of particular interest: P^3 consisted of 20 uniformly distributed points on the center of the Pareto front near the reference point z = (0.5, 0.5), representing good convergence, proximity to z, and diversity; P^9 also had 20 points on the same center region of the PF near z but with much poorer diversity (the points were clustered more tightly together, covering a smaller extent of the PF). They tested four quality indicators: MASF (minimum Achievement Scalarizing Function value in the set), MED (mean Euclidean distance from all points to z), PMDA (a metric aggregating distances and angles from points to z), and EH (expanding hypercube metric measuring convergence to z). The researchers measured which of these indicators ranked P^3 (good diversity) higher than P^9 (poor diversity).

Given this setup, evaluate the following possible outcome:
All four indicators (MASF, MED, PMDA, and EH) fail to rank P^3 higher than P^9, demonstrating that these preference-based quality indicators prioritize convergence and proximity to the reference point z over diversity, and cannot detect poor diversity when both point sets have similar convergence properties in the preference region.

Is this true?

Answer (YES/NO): YES